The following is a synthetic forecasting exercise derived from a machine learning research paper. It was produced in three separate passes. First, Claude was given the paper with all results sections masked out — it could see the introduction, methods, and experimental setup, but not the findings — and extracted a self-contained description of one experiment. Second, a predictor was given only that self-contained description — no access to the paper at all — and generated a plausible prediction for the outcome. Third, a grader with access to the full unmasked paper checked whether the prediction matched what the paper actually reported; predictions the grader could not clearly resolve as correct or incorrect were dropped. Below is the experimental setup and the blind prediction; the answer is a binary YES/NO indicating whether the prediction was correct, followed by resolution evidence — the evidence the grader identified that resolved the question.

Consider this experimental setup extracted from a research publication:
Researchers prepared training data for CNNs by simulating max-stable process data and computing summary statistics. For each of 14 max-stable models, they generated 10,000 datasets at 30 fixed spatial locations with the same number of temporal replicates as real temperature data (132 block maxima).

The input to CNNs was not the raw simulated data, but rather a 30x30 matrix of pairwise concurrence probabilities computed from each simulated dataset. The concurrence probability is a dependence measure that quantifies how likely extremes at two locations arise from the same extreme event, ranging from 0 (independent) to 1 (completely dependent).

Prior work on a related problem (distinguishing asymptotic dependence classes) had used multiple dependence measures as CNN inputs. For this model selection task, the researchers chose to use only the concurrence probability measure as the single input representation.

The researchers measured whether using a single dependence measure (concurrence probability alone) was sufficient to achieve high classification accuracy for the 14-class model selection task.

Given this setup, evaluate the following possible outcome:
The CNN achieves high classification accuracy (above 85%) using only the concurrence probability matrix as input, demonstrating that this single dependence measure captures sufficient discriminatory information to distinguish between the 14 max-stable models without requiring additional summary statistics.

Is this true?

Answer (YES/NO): YES